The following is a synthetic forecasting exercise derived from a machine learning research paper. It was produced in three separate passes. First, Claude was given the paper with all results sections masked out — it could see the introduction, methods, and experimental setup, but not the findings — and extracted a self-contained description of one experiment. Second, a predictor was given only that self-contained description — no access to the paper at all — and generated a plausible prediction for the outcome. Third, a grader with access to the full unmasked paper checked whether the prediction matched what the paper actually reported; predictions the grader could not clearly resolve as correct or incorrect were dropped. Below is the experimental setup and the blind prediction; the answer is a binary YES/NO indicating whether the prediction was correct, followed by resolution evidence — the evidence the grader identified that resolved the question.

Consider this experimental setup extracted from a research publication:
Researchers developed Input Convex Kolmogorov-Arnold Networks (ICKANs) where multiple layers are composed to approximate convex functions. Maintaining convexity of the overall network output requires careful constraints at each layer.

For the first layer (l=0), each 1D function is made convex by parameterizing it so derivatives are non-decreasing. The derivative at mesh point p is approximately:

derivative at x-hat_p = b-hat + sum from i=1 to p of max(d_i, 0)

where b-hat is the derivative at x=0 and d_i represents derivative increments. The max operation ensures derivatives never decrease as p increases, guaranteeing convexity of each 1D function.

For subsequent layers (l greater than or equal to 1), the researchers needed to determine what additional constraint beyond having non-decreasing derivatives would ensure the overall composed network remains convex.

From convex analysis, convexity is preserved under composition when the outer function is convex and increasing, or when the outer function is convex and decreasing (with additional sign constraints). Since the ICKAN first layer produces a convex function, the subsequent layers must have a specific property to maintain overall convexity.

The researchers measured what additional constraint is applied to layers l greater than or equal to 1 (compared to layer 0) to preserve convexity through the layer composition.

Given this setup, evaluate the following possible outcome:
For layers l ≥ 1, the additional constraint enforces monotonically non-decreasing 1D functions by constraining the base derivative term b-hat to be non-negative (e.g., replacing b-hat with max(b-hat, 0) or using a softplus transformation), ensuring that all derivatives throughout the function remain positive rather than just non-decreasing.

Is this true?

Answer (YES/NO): YES